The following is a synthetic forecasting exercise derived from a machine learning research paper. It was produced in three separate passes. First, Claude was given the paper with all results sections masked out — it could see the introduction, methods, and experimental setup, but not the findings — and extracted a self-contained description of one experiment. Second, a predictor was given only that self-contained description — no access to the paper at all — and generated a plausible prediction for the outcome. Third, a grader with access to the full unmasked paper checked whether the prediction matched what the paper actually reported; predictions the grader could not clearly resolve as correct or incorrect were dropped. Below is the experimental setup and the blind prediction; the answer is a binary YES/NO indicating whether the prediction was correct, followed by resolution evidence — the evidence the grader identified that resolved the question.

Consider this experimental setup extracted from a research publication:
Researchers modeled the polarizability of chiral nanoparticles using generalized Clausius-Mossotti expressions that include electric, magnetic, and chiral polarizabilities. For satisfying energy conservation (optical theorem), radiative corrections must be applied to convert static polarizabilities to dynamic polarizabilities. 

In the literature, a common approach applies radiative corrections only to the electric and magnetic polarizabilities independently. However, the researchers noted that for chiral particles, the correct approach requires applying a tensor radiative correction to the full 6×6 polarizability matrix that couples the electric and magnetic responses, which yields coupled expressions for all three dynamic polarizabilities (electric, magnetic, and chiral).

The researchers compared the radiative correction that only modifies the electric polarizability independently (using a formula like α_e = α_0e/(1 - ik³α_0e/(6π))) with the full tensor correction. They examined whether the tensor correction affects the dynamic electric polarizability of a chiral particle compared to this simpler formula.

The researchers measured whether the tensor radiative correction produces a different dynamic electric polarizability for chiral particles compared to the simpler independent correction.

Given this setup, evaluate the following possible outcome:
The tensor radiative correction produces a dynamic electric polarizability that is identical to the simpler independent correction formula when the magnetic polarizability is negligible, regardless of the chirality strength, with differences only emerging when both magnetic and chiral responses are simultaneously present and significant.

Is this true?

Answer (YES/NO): NO